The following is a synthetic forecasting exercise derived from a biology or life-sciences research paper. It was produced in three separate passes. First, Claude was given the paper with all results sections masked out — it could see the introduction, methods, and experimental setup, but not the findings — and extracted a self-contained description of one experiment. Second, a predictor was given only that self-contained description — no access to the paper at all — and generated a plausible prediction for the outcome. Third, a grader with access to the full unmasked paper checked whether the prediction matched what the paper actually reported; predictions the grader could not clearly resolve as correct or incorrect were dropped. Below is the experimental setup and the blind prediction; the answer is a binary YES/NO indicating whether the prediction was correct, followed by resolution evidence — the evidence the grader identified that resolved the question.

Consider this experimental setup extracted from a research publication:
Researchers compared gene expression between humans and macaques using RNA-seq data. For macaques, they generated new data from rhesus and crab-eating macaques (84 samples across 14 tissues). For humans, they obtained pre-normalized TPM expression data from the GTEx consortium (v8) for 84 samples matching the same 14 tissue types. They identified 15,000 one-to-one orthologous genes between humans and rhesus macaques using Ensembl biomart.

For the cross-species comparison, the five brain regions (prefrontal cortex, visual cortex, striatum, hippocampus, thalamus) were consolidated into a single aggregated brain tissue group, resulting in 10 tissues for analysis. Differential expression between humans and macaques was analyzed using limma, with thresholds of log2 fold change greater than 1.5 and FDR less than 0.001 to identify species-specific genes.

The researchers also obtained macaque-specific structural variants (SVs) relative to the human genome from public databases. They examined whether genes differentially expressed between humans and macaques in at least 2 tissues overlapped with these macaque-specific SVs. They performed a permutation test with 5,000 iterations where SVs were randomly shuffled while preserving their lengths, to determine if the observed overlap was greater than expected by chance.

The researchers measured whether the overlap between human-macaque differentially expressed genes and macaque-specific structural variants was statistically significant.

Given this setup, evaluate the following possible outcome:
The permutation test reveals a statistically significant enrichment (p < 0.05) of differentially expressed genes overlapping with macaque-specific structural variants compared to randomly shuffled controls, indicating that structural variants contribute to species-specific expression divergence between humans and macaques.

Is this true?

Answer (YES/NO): YES